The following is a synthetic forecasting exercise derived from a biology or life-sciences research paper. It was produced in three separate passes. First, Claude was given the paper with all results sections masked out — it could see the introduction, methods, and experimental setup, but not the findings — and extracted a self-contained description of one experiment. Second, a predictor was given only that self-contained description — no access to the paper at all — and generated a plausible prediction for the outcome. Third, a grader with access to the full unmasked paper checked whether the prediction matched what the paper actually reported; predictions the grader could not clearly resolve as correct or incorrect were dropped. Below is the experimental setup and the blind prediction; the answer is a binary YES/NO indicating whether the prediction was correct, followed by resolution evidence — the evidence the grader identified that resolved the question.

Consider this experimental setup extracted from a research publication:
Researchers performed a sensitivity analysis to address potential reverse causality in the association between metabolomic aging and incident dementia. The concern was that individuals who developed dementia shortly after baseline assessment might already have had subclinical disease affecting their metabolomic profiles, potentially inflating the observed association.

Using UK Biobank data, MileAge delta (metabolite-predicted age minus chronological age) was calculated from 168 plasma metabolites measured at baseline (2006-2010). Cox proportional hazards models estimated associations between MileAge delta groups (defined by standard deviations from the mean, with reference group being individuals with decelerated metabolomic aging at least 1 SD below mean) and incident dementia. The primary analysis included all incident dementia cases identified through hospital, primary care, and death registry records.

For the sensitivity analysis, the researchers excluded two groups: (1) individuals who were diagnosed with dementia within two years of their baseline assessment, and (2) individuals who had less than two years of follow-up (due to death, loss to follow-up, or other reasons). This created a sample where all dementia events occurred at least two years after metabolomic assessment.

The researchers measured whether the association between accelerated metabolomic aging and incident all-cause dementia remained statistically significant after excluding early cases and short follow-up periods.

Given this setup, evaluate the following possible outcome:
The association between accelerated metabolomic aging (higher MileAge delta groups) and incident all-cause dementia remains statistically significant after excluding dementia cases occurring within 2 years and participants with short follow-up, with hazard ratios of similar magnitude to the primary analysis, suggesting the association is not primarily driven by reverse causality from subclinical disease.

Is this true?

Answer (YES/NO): YES